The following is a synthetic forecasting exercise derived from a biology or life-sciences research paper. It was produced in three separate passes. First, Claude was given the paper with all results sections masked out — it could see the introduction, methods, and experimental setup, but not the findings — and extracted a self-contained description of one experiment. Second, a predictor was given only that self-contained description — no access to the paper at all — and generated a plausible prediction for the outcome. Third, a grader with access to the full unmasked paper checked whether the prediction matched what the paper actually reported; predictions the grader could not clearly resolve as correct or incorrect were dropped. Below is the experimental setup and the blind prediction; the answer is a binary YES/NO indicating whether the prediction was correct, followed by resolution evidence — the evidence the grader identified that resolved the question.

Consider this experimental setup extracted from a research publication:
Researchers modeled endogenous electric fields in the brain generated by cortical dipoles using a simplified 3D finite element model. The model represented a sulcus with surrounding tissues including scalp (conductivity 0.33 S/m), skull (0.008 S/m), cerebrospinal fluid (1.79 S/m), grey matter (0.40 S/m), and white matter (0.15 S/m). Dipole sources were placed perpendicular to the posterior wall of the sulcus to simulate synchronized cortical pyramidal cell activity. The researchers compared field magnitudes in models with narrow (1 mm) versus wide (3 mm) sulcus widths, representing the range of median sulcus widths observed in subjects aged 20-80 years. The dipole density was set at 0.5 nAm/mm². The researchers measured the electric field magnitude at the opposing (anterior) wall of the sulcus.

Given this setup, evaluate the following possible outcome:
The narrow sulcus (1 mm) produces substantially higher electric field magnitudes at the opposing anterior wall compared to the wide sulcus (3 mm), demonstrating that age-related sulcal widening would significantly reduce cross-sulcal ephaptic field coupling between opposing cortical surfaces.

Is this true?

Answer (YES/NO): YES